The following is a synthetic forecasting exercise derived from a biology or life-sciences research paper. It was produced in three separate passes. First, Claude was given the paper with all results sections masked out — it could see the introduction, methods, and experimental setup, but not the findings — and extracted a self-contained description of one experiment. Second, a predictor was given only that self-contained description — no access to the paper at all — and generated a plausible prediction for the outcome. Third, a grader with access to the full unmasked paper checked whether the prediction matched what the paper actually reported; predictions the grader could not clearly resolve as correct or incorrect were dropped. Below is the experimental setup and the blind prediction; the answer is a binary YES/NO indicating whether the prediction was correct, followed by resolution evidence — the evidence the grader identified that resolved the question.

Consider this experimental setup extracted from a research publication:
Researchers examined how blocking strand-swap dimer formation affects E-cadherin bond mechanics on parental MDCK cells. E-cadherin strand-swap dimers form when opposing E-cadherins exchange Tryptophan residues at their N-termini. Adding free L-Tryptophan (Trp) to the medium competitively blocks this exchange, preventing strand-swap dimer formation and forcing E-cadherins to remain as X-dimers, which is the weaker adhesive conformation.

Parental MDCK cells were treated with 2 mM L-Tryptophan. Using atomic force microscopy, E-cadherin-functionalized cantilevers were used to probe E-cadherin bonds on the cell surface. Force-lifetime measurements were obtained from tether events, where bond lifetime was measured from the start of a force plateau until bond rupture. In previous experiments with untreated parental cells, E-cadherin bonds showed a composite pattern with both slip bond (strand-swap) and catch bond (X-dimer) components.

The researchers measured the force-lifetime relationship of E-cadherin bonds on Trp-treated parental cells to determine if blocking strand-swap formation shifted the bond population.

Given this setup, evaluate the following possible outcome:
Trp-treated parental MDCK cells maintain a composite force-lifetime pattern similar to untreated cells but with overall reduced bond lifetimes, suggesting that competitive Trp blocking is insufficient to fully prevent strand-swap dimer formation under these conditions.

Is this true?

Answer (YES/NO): NO